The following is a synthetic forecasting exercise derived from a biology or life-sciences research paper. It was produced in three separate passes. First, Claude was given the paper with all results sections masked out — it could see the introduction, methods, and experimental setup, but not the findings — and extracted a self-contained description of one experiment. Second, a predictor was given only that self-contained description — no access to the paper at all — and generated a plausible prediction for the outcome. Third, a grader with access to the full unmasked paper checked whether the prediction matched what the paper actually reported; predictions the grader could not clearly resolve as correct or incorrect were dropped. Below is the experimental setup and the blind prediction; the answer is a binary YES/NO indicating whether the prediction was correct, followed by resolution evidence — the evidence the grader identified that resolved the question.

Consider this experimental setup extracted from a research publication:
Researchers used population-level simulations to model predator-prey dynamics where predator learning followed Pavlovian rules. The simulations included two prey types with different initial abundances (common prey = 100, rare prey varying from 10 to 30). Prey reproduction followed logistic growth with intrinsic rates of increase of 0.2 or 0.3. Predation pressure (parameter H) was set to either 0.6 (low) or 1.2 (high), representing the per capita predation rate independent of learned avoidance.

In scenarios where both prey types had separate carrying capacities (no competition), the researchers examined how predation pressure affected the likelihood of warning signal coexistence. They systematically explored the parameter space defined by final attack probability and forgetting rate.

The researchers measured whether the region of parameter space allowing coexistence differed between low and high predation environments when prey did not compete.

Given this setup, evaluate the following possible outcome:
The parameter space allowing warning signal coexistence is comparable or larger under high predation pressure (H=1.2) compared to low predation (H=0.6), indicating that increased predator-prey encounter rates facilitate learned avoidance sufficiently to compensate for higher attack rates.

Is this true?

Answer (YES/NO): NO